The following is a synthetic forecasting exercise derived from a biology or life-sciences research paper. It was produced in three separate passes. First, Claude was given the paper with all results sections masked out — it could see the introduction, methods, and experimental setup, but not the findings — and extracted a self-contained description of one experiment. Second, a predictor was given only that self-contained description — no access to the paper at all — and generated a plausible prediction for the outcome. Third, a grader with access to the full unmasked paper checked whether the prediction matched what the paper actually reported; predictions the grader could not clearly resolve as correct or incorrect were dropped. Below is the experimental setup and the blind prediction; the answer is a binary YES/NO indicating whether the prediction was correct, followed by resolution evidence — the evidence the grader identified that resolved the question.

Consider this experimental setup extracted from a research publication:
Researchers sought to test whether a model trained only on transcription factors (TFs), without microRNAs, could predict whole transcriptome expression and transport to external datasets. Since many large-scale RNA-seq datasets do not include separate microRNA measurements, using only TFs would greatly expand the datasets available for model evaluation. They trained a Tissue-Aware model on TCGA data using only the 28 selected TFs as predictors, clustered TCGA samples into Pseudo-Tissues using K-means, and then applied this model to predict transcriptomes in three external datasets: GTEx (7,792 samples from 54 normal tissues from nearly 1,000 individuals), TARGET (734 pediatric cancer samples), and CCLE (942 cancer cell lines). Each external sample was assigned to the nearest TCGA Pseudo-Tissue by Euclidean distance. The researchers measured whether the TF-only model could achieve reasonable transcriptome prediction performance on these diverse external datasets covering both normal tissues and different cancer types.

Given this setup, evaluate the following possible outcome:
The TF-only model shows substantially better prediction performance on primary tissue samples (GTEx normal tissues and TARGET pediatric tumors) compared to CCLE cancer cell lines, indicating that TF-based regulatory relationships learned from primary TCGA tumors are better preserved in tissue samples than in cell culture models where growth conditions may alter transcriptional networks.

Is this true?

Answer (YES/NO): NO